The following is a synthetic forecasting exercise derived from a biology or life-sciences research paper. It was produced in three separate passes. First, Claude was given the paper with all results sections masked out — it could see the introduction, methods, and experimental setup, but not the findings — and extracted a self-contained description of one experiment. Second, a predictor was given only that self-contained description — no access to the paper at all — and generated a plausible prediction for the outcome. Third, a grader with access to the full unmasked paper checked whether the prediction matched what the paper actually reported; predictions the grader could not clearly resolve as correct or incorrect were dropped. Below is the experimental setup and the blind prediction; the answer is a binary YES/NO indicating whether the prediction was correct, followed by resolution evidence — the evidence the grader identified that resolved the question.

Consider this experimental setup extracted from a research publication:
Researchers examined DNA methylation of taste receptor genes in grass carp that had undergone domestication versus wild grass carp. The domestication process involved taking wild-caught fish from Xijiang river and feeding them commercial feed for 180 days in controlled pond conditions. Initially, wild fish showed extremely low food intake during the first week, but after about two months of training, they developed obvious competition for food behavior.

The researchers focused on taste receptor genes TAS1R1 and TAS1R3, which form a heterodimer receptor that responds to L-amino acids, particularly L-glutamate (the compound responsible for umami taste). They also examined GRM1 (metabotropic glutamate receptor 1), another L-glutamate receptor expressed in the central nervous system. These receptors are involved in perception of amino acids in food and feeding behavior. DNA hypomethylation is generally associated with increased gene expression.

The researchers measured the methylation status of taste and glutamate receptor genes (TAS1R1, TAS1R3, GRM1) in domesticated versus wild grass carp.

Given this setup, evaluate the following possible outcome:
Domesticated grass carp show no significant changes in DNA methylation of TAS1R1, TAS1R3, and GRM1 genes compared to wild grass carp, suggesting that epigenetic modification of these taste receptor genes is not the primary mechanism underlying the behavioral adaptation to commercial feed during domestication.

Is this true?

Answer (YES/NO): NO